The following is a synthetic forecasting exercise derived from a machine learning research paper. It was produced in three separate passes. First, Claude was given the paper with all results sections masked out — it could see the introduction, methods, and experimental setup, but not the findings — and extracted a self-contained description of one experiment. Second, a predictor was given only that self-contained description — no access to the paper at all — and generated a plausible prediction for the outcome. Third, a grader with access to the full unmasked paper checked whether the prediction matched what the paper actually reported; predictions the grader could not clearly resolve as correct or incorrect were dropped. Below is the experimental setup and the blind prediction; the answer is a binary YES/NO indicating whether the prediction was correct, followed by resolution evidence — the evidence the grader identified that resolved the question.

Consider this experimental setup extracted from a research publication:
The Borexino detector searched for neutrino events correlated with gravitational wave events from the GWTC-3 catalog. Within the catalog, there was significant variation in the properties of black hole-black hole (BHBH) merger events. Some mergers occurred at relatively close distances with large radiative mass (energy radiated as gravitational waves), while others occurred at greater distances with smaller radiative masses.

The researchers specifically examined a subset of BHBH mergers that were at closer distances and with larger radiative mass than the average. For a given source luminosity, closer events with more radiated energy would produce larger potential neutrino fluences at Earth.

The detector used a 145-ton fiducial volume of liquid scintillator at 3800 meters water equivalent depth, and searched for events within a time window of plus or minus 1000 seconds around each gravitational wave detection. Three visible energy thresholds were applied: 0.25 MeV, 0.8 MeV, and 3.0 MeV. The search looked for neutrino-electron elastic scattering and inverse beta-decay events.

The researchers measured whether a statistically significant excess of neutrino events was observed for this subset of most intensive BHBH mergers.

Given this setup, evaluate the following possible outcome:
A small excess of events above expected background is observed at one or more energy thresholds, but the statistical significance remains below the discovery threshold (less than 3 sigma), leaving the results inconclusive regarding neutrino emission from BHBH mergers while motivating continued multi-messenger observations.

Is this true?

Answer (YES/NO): NO